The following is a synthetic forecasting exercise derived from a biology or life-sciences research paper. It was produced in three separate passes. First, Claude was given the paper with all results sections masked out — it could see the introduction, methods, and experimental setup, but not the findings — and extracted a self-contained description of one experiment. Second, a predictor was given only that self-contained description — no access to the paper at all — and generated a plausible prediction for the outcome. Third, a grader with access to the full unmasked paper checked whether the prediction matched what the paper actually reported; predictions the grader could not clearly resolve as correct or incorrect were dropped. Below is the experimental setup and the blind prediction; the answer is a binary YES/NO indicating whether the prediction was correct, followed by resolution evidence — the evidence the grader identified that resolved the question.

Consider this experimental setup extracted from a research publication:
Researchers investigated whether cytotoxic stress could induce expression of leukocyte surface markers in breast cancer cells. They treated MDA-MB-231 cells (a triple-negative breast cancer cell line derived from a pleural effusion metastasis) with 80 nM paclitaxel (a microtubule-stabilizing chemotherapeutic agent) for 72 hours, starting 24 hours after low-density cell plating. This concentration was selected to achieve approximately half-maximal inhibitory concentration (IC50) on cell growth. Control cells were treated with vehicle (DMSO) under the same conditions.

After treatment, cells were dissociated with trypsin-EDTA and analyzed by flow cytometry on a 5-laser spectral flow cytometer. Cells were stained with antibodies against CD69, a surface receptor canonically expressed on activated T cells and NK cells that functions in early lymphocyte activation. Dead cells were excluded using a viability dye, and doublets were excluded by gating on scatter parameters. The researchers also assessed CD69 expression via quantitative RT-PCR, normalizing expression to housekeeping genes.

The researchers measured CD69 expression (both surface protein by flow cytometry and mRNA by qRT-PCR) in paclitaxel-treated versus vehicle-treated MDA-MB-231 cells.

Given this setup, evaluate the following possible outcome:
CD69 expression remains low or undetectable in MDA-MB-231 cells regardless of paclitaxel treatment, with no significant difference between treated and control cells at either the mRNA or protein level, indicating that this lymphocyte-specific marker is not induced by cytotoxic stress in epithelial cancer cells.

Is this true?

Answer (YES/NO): NO